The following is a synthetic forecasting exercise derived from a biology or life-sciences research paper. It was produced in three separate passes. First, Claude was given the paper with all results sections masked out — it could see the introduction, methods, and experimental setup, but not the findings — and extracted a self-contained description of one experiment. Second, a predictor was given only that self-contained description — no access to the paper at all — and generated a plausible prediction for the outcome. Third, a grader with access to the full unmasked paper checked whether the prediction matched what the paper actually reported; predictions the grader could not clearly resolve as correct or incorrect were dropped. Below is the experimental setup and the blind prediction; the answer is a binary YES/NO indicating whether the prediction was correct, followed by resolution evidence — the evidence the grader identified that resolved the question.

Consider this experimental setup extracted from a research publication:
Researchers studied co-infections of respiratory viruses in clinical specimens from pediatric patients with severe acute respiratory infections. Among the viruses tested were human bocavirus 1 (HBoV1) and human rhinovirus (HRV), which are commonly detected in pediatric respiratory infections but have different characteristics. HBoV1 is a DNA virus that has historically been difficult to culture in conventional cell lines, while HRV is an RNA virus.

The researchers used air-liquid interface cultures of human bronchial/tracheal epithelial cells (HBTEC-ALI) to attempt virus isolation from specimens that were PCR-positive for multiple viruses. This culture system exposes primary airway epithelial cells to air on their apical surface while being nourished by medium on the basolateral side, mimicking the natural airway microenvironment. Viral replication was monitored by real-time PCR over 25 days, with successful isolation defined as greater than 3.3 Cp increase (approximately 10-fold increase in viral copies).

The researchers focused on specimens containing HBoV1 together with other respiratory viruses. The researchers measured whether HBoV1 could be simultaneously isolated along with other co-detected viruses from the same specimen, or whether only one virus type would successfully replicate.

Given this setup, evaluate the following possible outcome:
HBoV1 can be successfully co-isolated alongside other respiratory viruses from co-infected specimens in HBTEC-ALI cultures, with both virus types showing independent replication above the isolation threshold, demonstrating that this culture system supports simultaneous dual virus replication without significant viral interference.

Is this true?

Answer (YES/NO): YES